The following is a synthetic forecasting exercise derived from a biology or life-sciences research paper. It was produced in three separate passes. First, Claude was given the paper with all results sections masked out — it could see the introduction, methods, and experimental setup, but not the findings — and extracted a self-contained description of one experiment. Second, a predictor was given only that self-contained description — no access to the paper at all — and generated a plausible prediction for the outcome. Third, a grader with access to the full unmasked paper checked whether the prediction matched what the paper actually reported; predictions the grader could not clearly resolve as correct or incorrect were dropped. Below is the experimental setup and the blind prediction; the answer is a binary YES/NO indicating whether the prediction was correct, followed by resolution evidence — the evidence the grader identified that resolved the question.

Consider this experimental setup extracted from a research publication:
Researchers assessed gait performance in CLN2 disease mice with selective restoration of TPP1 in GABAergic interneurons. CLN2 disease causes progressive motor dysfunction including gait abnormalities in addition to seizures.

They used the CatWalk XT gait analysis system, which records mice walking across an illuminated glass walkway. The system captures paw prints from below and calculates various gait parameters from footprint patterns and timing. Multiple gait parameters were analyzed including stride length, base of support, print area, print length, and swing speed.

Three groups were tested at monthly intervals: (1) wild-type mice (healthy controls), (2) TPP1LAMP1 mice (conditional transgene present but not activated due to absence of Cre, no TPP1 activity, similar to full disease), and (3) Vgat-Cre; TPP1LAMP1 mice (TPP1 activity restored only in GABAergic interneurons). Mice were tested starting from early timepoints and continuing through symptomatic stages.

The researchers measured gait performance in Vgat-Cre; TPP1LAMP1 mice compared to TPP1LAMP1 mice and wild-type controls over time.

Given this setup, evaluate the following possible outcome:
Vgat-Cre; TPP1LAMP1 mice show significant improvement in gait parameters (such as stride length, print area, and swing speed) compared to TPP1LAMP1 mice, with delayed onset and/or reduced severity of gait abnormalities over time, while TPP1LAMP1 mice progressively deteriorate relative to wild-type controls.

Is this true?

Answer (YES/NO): NO